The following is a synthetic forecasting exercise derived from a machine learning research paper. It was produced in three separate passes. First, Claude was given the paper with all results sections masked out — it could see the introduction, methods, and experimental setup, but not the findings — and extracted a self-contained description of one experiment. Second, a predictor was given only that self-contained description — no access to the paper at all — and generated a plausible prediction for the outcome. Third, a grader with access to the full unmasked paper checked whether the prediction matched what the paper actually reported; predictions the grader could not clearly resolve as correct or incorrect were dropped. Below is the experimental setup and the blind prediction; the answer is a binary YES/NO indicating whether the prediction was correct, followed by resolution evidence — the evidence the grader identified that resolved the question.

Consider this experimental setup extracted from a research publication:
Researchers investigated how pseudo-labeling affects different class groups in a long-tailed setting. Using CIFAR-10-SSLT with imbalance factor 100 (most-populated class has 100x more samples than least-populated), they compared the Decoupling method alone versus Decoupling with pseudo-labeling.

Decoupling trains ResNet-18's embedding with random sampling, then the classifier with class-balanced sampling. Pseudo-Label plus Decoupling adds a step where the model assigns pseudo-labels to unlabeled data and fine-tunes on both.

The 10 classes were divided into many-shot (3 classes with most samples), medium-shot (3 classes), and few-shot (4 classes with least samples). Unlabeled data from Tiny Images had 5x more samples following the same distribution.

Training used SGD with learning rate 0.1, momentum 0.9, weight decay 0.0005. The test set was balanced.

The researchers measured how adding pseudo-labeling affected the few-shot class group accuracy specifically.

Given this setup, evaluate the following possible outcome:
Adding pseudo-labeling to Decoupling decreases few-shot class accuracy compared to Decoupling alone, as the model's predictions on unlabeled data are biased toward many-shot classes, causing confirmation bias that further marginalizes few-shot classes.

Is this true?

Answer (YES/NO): NO